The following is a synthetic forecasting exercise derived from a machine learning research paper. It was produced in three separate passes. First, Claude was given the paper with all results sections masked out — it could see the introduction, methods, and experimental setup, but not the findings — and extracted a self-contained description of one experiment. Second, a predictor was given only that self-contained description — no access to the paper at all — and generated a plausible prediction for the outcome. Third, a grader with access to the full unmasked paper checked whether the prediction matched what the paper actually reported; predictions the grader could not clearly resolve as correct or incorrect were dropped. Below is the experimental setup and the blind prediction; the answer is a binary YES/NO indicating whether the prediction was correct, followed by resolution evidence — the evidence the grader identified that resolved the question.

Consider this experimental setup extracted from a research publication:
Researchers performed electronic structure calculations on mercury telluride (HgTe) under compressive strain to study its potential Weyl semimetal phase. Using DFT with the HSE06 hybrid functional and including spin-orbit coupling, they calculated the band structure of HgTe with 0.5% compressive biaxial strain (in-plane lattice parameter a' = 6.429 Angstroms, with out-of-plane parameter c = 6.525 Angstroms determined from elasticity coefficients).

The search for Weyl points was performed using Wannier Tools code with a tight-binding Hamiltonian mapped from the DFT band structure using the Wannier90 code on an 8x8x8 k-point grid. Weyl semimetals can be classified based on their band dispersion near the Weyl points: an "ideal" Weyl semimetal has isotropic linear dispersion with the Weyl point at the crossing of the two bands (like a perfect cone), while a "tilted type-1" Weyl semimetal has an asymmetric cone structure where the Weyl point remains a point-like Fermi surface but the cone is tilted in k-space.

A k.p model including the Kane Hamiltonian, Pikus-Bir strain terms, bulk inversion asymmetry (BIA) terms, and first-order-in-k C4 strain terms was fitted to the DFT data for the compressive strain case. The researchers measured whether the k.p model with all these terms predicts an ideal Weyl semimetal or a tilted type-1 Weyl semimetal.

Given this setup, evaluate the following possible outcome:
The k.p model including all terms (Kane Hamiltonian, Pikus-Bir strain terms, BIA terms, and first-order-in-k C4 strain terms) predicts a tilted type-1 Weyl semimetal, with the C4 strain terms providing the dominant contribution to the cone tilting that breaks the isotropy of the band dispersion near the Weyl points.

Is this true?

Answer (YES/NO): NO